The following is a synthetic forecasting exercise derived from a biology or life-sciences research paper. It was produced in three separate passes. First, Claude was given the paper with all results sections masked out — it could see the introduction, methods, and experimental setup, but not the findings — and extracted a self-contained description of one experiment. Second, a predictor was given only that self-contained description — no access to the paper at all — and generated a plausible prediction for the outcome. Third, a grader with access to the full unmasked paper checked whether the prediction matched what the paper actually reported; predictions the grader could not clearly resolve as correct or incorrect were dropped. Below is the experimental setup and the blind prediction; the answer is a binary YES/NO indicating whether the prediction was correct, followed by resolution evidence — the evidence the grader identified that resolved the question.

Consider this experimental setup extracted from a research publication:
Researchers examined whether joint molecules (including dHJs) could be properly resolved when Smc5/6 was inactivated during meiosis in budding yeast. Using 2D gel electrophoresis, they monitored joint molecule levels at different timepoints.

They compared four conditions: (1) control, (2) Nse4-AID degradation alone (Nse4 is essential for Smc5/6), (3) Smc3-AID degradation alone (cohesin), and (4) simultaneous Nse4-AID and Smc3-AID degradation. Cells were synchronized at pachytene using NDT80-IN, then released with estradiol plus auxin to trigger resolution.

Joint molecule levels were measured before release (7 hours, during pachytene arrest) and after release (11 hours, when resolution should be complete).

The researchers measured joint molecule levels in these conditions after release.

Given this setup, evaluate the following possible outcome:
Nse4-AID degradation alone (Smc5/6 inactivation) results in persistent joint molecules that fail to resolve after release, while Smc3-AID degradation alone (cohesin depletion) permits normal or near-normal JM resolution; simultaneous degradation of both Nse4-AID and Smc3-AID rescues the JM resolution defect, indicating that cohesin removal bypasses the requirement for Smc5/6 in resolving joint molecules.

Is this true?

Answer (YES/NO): NO